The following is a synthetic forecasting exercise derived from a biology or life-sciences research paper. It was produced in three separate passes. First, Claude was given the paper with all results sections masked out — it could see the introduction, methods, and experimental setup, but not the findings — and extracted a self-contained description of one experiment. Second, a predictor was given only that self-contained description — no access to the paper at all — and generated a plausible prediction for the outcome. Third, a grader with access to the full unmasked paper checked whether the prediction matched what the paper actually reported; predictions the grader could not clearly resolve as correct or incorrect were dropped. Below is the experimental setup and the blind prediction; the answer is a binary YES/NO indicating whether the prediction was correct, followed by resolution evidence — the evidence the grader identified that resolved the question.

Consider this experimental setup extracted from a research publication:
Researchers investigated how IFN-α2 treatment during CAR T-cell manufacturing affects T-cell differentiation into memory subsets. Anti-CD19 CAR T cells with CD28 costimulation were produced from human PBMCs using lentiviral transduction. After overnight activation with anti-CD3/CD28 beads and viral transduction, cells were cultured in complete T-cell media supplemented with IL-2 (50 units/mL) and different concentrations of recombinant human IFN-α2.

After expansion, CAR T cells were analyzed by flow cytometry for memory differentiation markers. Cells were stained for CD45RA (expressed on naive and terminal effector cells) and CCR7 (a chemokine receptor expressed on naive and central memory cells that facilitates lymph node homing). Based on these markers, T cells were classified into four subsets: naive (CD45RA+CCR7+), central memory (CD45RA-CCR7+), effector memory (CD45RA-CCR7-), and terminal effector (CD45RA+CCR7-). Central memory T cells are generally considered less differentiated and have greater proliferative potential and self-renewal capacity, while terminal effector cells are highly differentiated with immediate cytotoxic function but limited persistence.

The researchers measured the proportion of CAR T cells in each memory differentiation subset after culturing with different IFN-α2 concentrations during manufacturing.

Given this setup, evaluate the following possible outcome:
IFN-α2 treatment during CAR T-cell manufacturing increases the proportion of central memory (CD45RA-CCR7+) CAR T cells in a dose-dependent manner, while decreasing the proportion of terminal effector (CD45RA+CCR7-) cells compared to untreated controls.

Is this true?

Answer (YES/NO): NO